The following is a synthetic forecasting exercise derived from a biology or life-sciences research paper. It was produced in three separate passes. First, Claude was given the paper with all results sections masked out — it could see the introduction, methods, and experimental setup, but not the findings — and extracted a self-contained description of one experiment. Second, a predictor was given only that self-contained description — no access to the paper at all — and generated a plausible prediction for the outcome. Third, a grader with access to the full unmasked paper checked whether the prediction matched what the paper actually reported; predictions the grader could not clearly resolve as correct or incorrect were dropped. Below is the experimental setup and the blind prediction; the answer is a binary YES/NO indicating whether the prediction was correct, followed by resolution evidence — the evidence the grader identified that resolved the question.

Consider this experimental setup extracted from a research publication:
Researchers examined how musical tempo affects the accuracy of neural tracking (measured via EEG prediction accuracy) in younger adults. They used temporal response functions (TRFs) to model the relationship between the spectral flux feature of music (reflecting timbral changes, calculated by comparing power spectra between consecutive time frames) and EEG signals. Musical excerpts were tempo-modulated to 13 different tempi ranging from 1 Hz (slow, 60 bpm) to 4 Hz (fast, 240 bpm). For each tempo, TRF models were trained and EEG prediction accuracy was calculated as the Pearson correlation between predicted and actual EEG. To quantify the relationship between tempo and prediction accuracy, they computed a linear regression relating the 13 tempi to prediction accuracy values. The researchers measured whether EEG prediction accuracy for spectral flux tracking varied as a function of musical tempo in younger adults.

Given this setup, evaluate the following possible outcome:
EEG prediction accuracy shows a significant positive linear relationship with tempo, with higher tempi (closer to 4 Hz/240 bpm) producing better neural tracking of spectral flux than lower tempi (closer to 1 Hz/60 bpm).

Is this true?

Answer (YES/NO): NO